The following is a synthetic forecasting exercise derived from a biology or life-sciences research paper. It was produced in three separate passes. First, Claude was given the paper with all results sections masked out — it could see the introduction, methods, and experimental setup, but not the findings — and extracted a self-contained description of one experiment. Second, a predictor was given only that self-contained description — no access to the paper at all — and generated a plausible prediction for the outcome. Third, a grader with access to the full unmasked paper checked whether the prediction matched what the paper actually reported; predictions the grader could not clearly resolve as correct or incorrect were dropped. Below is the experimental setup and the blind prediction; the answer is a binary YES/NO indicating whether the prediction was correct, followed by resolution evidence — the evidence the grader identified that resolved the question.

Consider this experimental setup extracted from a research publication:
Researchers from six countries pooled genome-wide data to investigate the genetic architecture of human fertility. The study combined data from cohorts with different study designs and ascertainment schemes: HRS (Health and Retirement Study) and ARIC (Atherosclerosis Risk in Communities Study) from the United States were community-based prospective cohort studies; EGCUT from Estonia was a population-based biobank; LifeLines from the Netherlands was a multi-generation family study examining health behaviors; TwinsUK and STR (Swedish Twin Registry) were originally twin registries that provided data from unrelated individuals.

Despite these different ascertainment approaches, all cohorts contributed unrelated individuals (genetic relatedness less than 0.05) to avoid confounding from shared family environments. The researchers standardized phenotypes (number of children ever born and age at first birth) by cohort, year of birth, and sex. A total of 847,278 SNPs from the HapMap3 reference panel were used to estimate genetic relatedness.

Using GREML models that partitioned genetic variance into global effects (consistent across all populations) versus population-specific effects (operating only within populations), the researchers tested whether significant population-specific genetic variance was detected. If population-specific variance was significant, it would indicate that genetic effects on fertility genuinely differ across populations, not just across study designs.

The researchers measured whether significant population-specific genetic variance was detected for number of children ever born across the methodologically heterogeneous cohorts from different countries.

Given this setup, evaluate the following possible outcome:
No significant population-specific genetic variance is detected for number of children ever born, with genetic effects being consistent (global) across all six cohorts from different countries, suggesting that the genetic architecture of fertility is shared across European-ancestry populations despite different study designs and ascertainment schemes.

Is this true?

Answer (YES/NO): NO